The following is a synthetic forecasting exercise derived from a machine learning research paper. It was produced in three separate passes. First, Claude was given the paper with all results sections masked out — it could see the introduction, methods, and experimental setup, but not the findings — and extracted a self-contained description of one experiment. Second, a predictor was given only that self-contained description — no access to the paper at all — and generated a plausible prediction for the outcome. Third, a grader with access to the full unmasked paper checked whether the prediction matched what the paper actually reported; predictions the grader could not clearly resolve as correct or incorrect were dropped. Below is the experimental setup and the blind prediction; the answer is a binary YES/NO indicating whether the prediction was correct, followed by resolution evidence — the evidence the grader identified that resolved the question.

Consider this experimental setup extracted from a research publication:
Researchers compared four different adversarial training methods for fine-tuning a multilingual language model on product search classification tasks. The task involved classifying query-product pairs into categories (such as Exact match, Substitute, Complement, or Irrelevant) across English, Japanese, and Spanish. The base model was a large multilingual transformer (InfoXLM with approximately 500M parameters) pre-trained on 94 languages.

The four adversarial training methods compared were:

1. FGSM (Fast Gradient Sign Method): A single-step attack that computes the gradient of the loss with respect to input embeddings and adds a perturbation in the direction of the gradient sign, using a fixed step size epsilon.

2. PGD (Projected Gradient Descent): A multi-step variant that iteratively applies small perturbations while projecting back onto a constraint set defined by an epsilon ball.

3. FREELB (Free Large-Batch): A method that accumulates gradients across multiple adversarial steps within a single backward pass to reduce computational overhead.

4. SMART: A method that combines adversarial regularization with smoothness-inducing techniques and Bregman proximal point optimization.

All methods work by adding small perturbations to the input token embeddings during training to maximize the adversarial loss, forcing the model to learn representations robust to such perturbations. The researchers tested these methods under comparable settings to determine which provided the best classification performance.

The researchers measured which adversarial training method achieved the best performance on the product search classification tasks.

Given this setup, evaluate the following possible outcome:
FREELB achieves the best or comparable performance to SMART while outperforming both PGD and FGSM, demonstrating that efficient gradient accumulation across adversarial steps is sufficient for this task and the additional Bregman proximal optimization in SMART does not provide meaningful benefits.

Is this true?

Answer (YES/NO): NO